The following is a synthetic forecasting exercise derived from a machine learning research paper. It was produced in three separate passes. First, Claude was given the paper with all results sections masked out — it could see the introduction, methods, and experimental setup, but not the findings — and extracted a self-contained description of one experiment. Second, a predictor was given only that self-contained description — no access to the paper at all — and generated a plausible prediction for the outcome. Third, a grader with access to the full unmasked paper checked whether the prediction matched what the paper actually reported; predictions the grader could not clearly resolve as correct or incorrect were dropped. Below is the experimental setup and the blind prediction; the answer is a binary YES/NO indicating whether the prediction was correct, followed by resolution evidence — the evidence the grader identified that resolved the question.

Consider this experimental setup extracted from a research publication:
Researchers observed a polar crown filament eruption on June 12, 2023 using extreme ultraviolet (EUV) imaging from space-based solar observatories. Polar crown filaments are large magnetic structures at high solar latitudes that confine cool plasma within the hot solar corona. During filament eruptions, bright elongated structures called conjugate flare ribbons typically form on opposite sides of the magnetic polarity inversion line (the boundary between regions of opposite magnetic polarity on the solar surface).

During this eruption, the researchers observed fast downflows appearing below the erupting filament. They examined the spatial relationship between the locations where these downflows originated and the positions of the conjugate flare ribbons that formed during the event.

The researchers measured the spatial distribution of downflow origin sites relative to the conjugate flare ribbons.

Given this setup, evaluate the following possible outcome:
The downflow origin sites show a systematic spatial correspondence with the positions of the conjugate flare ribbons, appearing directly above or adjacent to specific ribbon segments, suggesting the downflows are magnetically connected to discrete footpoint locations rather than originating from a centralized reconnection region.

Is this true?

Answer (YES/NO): YES